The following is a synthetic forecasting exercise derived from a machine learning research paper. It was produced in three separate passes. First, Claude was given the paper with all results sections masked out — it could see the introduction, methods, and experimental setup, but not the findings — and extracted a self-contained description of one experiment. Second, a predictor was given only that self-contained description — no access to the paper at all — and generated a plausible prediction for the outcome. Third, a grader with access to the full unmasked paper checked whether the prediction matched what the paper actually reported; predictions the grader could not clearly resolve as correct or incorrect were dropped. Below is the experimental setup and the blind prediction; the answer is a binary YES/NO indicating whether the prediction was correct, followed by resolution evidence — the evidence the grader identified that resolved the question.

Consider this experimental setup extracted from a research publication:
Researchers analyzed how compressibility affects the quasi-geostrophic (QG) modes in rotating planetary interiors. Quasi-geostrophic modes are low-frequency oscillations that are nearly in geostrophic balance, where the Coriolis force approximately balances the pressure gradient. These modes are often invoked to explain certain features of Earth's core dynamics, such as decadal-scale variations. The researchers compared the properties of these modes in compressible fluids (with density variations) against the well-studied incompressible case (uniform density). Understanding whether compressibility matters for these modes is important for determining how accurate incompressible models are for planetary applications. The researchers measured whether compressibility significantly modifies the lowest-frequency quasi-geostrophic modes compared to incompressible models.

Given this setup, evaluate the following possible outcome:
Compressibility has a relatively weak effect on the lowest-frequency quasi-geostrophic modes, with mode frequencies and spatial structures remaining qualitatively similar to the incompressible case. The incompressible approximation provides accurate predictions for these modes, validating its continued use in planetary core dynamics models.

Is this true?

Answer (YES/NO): NO